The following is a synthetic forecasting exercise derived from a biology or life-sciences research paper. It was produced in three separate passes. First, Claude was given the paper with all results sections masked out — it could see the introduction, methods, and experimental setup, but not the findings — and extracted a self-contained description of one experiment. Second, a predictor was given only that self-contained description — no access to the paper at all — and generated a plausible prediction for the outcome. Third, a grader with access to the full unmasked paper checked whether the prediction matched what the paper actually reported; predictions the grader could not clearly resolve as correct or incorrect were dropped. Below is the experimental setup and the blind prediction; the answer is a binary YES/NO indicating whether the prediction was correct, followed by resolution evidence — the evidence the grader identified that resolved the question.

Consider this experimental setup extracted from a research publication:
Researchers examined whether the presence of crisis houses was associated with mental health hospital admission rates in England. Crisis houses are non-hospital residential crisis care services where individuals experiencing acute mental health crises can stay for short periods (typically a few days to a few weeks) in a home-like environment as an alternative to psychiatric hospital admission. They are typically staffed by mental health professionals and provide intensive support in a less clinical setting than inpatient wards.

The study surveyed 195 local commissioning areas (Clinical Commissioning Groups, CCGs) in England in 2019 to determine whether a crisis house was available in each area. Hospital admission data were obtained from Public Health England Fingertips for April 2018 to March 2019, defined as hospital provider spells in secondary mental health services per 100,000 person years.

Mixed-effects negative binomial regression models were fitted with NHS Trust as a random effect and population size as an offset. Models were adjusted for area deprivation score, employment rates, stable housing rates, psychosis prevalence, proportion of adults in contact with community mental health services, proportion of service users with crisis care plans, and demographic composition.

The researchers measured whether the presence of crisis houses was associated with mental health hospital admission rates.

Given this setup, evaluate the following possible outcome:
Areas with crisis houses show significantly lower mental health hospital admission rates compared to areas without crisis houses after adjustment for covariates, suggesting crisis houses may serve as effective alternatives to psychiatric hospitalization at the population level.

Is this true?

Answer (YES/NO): NO